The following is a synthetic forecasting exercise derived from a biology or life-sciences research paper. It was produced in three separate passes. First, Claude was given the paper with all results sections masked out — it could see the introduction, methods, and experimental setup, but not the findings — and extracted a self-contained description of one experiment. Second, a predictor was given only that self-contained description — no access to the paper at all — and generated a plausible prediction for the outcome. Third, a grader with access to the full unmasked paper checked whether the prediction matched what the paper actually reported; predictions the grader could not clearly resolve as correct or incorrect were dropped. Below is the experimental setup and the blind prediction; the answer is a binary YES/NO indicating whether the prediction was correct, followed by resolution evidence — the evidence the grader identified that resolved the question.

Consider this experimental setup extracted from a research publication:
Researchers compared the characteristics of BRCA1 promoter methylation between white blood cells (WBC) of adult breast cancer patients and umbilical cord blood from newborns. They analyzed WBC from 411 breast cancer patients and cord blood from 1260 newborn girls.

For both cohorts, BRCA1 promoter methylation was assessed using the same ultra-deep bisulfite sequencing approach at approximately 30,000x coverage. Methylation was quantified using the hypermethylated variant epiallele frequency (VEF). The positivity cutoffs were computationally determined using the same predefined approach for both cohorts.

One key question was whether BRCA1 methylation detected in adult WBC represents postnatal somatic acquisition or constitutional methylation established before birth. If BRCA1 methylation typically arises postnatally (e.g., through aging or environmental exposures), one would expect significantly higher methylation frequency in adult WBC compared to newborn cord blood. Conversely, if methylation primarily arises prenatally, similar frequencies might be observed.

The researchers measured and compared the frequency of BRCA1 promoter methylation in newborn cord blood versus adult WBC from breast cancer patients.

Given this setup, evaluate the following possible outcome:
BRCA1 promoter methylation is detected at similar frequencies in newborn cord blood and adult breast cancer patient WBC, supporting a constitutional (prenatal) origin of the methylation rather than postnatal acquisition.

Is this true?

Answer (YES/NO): YES